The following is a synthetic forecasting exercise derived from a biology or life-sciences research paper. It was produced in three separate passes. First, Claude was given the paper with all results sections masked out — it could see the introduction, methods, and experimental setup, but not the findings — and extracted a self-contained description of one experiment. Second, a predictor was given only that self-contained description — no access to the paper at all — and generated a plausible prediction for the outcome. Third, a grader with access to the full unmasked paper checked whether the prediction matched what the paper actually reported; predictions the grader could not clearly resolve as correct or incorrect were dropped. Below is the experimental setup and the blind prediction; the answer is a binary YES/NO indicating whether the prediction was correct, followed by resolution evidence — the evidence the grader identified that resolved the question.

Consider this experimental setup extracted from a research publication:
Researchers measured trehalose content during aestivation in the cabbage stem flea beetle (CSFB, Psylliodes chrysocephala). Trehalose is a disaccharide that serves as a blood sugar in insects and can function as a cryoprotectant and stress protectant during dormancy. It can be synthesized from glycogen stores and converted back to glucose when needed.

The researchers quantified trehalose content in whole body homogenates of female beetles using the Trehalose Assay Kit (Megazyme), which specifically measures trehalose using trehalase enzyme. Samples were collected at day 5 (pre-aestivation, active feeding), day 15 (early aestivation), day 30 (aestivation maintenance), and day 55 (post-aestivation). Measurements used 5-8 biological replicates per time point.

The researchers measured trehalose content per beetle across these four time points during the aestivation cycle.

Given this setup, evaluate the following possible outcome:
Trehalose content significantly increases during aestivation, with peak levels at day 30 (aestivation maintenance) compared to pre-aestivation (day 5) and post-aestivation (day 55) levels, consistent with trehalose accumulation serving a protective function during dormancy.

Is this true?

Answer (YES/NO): NO